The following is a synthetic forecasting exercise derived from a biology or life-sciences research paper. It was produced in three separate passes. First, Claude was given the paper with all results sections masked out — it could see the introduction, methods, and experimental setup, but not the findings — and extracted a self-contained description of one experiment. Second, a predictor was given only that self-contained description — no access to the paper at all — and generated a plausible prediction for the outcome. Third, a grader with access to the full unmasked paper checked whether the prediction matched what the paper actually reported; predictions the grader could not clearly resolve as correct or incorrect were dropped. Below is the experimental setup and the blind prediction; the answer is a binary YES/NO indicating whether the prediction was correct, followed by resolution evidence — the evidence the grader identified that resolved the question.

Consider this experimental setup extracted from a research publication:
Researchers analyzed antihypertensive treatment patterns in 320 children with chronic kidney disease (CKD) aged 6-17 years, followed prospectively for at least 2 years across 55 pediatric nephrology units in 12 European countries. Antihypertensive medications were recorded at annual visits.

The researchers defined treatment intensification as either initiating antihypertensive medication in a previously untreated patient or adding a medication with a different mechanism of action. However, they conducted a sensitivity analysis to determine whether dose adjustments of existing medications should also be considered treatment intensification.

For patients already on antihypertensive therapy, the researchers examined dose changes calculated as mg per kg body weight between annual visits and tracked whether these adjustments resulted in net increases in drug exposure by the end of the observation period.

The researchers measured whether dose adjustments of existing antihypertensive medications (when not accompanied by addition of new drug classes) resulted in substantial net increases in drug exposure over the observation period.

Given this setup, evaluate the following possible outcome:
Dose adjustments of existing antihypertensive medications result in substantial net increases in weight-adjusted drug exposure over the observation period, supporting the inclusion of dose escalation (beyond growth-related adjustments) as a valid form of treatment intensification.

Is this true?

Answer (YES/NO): NO